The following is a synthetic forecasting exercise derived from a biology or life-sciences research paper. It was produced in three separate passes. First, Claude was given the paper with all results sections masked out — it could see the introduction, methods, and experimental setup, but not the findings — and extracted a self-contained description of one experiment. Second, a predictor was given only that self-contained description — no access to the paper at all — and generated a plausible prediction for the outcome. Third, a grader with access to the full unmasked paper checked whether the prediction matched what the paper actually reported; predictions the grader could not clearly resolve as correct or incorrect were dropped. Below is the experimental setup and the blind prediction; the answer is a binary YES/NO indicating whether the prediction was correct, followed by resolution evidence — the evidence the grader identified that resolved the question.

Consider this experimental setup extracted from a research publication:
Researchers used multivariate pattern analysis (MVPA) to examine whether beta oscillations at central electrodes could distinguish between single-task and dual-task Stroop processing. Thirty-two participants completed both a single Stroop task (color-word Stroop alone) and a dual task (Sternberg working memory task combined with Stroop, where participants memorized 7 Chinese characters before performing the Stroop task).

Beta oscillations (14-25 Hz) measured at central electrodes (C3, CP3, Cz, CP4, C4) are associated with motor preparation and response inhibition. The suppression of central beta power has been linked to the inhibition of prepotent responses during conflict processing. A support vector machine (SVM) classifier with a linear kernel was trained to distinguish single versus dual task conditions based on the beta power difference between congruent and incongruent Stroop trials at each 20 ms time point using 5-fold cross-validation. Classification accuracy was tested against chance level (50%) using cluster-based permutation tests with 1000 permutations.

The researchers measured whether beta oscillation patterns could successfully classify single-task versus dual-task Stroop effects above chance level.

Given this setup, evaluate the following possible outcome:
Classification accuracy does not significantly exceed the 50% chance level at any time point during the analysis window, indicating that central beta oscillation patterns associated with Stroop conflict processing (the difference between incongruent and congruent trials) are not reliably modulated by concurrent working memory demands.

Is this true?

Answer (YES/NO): NO